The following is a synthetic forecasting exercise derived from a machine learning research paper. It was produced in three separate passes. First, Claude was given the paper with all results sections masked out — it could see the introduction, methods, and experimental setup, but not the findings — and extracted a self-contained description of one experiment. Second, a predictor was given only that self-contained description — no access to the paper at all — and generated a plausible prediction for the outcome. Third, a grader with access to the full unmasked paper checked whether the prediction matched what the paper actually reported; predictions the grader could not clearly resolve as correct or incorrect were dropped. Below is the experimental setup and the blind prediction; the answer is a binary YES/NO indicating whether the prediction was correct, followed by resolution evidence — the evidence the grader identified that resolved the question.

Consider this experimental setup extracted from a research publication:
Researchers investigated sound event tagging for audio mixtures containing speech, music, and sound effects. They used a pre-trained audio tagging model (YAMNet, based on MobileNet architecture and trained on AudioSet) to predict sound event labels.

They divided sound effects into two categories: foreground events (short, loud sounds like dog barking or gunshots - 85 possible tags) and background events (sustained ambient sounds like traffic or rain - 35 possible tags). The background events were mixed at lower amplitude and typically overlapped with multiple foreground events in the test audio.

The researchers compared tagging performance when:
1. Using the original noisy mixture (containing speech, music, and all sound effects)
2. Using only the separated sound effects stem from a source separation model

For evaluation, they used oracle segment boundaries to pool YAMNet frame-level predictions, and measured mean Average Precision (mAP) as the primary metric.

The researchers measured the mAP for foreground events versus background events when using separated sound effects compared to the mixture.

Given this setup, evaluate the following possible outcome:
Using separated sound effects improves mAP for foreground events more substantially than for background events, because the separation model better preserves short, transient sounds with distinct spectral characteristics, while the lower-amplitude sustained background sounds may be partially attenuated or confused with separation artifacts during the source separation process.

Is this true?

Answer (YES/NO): YES